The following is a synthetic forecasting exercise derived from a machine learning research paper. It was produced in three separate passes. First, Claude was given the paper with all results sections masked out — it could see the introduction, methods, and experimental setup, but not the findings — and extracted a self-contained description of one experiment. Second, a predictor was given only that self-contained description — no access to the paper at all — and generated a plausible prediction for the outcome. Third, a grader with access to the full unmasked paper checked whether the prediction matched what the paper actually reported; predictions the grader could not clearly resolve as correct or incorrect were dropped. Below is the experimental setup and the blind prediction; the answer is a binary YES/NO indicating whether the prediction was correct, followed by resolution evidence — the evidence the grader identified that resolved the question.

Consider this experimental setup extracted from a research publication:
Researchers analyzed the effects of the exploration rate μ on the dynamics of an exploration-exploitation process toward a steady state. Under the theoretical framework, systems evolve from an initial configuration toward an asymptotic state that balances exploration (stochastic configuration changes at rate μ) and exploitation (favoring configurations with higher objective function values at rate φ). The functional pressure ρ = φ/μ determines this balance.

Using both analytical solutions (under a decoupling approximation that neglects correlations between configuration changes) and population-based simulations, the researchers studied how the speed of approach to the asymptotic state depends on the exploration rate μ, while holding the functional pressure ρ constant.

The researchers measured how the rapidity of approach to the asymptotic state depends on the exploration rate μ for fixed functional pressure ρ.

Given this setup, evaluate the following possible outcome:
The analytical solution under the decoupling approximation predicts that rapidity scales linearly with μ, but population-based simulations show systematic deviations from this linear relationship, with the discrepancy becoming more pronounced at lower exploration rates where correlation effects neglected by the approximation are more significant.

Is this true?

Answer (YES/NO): NO